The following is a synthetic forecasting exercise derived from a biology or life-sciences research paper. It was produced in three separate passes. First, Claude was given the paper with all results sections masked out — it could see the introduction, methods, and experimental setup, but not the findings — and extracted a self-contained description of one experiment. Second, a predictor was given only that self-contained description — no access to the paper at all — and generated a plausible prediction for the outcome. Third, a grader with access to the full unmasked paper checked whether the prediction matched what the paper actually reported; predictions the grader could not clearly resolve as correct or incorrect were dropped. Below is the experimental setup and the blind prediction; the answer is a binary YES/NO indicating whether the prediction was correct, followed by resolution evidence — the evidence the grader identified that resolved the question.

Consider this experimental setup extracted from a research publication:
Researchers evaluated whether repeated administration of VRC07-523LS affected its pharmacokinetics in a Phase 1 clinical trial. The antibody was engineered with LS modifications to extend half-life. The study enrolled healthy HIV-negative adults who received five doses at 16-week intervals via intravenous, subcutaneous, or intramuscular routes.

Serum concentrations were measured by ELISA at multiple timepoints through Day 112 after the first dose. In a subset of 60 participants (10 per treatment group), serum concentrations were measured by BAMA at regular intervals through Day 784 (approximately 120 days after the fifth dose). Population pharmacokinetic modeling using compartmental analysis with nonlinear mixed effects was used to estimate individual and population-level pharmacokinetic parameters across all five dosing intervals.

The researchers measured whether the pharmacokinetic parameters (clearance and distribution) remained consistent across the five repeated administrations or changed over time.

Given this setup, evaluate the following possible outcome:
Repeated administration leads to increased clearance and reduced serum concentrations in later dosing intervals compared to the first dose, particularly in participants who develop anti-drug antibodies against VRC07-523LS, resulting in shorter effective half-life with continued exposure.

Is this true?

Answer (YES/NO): NO